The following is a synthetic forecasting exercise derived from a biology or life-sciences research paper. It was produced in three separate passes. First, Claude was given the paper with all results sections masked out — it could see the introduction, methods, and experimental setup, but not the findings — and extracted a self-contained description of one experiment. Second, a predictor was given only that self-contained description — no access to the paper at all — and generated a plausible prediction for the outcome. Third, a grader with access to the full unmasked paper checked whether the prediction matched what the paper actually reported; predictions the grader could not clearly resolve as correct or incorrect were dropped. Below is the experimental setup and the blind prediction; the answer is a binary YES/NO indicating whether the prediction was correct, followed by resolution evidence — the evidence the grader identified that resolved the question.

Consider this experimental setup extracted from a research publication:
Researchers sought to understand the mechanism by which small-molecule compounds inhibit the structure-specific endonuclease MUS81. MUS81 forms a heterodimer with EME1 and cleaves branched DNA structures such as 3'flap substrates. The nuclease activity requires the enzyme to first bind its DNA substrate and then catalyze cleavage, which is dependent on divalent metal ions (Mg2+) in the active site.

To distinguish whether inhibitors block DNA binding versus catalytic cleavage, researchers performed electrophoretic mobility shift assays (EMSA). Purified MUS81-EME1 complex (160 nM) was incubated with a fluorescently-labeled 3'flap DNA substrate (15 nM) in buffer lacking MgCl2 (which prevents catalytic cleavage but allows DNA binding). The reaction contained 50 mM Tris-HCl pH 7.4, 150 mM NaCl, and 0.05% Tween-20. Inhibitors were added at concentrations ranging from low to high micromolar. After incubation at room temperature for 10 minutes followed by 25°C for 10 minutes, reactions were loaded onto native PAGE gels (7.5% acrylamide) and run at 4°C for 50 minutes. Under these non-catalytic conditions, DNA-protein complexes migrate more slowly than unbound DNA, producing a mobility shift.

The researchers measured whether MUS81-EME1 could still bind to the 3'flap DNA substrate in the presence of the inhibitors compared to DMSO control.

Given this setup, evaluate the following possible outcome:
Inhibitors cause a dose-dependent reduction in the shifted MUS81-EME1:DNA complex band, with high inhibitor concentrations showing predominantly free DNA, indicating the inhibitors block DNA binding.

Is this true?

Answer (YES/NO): NO